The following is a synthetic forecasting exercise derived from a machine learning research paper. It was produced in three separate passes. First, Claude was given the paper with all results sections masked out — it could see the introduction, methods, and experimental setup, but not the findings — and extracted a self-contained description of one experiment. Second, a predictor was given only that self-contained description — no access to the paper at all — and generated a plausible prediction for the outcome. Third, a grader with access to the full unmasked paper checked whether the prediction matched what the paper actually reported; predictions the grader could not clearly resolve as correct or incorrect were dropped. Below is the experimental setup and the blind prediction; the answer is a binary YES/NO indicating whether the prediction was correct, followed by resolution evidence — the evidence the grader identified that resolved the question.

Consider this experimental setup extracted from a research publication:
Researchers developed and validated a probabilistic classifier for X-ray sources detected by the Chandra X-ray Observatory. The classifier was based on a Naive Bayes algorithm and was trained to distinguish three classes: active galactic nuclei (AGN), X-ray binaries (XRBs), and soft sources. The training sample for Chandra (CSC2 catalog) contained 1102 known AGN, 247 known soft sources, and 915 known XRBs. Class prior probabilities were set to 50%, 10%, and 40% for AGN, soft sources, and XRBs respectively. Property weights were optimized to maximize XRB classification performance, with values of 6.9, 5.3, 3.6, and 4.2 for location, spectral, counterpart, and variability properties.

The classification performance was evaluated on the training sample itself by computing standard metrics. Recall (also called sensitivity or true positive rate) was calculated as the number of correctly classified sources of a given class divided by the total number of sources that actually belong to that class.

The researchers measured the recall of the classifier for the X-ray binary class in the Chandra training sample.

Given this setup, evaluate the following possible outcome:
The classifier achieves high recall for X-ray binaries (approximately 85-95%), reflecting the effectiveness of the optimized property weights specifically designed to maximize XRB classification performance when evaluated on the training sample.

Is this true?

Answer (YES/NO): YES